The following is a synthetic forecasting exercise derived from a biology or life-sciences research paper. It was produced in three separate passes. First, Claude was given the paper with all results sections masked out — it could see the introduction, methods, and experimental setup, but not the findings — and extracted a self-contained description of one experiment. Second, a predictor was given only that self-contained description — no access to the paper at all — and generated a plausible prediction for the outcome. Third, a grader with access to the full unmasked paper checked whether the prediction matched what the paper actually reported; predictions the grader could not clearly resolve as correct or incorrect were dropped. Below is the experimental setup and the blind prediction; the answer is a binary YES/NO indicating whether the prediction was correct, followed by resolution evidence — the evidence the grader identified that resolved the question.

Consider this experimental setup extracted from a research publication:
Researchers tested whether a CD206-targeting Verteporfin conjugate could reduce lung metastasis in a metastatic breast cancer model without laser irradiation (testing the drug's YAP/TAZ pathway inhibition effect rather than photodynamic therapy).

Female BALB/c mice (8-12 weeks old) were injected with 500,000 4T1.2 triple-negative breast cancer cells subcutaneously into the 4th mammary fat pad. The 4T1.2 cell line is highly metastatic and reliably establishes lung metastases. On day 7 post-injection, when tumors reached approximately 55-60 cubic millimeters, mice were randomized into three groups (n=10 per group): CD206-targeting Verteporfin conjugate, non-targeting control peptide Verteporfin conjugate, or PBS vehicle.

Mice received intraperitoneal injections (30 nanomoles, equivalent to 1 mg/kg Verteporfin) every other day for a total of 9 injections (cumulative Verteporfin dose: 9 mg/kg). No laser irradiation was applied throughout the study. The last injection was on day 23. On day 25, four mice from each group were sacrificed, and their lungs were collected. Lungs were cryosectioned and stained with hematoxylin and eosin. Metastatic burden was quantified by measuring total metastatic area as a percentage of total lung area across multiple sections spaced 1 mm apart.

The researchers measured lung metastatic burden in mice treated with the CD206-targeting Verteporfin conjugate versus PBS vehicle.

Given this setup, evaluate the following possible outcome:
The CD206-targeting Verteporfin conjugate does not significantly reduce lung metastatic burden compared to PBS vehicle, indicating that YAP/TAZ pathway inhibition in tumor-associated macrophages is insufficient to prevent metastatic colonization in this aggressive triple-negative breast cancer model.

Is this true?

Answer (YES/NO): NO